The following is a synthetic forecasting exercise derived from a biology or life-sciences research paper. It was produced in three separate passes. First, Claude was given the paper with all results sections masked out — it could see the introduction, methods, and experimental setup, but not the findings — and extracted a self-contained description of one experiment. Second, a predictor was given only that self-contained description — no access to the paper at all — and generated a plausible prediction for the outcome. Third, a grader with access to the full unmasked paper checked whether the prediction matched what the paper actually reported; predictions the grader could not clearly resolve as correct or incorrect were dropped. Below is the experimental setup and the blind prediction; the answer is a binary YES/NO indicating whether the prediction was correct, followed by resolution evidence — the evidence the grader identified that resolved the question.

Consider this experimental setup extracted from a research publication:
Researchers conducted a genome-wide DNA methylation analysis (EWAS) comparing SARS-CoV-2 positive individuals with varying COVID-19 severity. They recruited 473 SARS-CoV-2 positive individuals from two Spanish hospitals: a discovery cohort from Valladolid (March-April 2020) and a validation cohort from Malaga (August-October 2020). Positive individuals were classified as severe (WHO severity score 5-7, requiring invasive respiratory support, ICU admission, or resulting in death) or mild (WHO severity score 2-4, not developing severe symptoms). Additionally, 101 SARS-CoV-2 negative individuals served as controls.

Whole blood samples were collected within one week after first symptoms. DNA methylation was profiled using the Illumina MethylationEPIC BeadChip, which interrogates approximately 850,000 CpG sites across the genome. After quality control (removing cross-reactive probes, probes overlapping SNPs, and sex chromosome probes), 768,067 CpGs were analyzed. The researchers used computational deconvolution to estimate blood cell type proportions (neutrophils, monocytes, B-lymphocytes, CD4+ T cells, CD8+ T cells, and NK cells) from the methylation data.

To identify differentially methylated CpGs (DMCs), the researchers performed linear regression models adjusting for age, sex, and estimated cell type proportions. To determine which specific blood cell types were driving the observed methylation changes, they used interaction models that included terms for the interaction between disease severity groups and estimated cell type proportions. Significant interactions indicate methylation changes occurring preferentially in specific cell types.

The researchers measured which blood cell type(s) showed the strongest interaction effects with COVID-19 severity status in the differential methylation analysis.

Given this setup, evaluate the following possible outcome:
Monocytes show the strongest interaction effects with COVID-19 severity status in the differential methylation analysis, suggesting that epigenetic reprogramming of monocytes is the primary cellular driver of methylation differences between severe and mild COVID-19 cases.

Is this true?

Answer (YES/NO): NO